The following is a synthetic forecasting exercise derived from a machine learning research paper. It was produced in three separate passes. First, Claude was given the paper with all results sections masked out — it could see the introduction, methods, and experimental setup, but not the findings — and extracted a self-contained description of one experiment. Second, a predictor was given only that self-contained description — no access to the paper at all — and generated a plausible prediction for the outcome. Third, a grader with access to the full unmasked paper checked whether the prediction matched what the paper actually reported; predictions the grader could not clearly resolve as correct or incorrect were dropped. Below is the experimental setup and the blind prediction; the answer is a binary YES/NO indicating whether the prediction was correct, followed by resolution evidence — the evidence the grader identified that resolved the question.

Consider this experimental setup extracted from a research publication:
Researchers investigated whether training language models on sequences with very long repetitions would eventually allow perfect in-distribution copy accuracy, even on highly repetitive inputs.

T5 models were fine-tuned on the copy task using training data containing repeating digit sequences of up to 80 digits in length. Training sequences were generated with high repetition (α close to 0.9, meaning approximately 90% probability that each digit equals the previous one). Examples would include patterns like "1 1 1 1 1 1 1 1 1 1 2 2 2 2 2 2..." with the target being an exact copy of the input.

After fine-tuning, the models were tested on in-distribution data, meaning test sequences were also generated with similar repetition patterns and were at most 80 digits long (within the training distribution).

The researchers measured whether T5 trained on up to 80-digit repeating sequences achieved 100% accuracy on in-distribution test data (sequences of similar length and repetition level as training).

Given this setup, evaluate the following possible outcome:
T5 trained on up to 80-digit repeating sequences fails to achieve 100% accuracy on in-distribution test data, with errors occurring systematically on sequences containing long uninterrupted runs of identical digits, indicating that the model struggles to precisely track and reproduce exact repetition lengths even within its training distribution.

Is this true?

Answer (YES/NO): YES